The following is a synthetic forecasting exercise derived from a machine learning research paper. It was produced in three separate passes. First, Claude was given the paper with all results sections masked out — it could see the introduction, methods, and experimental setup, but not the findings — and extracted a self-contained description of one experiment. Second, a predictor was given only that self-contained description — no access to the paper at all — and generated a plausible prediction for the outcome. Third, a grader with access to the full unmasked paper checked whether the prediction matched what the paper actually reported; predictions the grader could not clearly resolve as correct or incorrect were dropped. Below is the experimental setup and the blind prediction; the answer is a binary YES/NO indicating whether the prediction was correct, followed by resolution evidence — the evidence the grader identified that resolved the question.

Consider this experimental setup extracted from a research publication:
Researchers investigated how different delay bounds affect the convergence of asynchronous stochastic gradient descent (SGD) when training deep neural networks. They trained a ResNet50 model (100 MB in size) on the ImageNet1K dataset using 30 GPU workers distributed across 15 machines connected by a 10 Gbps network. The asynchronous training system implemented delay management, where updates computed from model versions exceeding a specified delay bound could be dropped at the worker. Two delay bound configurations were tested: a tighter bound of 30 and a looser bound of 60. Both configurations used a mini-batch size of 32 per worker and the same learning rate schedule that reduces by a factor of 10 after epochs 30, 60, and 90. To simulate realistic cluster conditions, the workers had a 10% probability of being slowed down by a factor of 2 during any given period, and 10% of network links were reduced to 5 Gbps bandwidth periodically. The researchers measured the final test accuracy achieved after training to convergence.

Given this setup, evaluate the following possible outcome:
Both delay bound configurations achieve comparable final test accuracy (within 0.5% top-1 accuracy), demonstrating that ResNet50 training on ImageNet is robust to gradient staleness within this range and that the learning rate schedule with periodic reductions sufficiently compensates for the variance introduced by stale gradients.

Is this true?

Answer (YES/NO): NO